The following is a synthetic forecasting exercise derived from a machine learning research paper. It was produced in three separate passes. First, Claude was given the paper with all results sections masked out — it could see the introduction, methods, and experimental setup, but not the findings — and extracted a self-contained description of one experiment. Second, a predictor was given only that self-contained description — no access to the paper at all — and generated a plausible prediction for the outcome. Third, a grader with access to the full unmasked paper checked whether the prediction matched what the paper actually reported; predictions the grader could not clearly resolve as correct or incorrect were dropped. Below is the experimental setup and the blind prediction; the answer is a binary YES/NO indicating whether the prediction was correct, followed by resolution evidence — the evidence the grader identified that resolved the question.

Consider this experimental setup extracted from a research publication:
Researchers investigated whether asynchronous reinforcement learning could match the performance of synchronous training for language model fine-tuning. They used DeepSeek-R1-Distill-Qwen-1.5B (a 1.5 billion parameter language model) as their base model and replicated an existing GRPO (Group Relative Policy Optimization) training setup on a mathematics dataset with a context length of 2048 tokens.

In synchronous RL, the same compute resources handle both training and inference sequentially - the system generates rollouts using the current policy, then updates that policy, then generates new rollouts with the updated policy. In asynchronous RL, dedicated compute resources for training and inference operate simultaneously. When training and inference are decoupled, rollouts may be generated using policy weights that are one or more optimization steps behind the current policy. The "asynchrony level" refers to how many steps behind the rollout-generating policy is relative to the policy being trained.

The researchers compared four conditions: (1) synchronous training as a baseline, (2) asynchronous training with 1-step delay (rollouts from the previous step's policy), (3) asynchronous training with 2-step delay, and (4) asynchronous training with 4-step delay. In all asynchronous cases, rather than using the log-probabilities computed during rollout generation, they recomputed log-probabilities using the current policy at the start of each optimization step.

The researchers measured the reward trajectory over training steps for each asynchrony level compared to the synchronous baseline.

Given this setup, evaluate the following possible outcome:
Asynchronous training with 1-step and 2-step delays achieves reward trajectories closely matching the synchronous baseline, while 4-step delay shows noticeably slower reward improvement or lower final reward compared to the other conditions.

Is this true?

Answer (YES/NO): NO